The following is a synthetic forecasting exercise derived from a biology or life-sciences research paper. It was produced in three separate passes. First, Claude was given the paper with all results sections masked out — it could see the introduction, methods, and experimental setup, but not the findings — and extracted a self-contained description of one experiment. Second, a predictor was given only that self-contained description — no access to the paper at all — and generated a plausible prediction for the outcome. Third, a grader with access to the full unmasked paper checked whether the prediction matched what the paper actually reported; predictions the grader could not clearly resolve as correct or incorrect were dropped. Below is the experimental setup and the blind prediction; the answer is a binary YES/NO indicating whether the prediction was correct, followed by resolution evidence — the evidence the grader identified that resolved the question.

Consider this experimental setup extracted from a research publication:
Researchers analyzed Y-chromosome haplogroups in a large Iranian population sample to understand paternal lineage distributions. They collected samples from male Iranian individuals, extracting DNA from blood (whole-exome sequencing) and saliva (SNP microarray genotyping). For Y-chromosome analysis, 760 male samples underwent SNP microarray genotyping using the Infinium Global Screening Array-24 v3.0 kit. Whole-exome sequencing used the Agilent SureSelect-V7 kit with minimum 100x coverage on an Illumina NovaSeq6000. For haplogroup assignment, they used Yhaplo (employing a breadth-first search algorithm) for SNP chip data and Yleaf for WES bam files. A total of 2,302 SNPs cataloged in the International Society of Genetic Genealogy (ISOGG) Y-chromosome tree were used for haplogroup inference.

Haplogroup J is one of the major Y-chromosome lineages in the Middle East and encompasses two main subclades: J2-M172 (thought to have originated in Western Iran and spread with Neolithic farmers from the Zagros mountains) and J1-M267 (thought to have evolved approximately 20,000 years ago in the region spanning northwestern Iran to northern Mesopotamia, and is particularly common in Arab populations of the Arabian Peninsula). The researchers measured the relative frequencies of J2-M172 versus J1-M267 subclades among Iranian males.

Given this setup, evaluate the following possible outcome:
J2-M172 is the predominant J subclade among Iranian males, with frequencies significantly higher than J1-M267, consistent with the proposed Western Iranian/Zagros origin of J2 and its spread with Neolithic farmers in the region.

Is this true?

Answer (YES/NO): YES